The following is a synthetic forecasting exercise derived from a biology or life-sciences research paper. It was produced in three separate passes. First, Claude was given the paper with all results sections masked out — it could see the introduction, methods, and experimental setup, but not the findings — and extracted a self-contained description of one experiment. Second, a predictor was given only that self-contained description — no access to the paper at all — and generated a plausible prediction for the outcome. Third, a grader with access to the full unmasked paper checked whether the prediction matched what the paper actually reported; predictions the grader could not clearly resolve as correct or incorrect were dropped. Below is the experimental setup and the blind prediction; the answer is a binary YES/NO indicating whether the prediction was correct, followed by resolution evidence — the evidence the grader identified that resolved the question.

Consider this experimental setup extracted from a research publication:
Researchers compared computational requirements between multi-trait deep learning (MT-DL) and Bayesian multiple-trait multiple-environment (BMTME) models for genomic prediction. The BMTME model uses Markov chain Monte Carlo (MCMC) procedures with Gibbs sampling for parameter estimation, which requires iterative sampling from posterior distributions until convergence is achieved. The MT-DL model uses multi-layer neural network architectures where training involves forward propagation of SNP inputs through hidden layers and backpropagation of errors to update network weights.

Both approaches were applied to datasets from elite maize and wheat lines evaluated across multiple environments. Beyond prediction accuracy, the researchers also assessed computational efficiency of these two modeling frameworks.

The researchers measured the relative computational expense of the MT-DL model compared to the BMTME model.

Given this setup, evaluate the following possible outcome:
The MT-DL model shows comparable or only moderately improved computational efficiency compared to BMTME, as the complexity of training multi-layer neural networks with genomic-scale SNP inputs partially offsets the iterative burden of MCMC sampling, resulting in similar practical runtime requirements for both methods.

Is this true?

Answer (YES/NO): NO